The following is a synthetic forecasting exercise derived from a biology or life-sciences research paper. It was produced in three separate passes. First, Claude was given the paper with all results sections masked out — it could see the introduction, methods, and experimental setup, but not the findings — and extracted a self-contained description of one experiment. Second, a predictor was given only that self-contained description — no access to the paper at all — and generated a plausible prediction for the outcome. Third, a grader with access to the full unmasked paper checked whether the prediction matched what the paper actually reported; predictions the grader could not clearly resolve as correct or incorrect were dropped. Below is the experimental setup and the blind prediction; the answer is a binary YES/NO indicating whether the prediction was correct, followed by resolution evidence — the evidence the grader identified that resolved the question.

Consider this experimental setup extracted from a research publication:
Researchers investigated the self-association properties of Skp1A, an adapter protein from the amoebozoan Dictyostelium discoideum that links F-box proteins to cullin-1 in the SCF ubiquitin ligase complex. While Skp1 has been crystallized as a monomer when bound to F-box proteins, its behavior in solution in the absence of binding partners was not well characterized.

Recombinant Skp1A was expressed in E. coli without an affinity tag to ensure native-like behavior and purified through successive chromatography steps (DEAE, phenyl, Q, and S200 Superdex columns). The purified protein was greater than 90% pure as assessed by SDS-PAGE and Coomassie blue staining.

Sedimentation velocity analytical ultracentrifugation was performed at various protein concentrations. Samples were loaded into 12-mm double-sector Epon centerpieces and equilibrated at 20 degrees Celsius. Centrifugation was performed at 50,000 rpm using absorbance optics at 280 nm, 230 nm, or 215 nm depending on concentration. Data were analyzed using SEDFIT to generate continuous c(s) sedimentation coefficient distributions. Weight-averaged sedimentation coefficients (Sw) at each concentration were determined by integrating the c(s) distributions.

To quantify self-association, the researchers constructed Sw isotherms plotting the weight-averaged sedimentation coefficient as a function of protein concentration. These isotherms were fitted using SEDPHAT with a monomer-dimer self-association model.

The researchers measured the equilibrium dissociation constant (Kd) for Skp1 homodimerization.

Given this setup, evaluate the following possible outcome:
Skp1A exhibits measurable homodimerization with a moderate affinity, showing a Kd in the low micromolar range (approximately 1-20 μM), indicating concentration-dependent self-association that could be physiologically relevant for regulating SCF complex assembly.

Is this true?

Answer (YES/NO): YES